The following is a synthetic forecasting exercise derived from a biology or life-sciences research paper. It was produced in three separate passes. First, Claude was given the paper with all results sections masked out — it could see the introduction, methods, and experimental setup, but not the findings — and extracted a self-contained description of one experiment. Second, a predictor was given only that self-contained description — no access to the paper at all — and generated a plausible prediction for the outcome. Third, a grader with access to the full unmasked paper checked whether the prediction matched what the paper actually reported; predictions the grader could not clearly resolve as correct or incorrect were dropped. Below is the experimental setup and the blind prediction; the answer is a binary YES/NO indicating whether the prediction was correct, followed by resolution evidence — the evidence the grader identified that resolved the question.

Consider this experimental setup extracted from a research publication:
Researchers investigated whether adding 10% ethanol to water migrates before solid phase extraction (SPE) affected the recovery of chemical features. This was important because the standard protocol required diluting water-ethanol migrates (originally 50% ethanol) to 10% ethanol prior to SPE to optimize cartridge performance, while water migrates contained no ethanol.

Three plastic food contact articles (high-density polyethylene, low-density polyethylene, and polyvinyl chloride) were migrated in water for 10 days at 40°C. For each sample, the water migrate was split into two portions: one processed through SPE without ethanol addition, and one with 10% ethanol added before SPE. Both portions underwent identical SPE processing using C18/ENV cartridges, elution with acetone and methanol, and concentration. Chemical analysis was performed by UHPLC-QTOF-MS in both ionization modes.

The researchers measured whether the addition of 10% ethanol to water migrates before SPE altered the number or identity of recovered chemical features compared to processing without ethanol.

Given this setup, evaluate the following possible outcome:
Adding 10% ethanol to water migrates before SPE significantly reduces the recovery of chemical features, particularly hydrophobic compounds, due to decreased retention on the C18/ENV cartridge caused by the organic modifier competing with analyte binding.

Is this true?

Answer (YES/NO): NO